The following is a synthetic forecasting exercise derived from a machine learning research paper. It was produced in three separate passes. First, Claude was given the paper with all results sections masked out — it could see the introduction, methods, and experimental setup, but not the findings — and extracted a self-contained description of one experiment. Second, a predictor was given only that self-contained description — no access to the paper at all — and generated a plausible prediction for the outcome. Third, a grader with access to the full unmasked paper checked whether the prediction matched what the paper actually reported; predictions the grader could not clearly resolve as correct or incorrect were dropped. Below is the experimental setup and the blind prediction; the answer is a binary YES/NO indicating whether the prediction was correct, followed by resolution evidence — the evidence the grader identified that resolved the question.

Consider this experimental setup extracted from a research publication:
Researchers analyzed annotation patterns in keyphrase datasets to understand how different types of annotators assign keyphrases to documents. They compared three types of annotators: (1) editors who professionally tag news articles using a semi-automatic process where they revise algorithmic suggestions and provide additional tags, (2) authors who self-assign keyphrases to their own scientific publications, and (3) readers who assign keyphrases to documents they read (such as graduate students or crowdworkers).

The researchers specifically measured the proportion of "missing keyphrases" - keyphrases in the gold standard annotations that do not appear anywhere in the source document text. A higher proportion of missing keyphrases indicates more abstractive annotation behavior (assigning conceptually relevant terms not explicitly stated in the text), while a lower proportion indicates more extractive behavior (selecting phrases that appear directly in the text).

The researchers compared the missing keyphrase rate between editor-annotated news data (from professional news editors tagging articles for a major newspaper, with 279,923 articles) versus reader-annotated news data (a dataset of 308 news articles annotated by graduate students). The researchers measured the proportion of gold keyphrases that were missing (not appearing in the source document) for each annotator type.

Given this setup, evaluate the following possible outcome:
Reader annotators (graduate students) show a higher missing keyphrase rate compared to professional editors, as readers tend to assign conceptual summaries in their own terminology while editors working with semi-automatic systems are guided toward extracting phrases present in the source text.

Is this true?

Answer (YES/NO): NO